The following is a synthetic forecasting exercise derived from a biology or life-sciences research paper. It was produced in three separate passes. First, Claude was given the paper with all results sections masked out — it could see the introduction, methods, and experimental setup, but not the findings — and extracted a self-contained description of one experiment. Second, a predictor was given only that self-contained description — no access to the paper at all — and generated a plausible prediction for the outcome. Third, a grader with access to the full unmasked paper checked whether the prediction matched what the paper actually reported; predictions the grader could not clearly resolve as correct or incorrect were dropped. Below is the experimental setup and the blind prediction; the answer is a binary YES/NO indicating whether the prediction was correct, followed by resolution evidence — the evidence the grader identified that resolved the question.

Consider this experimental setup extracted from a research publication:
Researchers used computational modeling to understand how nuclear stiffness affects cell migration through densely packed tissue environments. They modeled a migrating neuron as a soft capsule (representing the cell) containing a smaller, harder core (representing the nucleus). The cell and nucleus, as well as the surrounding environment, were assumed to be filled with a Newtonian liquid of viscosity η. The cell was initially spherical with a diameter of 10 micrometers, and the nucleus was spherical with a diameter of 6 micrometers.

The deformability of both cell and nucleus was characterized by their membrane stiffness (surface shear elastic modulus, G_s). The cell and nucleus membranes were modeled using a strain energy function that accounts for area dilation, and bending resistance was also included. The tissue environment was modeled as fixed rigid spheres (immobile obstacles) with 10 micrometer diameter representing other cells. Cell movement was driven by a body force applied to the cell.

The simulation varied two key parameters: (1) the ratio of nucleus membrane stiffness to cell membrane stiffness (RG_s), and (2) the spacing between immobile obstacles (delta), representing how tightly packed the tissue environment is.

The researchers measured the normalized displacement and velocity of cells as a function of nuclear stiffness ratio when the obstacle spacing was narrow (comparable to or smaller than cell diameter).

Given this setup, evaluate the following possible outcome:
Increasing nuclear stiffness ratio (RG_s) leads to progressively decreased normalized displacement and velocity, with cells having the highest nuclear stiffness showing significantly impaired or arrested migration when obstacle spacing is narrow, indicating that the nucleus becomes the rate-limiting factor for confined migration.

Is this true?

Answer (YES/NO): YES